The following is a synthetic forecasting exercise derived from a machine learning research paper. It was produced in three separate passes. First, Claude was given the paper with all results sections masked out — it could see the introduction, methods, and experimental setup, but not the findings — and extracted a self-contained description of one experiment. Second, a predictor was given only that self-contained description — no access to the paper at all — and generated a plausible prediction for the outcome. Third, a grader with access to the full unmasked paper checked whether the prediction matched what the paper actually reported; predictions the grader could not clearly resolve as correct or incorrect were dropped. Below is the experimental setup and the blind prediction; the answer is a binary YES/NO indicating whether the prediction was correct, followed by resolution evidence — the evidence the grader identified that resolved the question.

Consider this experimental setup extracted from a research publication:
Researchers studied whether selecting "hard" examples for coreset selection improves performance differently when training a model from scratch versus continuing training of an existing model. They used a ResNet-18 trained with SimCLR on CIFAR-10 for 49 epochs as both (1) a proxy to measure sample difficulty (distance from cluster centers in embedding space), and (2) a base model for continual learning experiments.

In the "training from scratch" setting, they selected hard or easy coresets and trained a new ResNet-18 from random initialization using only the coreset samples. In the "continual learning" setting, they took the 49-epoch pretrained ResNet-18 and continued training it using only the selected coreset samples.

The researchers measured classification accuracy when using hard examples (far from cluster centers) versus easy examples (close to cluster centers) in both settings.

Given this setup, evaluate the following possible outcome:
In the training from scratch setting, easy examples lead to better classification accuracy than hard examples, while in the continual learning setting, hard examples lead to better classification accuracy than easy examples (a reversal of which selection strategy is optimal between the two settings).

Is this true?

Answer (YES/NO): YES